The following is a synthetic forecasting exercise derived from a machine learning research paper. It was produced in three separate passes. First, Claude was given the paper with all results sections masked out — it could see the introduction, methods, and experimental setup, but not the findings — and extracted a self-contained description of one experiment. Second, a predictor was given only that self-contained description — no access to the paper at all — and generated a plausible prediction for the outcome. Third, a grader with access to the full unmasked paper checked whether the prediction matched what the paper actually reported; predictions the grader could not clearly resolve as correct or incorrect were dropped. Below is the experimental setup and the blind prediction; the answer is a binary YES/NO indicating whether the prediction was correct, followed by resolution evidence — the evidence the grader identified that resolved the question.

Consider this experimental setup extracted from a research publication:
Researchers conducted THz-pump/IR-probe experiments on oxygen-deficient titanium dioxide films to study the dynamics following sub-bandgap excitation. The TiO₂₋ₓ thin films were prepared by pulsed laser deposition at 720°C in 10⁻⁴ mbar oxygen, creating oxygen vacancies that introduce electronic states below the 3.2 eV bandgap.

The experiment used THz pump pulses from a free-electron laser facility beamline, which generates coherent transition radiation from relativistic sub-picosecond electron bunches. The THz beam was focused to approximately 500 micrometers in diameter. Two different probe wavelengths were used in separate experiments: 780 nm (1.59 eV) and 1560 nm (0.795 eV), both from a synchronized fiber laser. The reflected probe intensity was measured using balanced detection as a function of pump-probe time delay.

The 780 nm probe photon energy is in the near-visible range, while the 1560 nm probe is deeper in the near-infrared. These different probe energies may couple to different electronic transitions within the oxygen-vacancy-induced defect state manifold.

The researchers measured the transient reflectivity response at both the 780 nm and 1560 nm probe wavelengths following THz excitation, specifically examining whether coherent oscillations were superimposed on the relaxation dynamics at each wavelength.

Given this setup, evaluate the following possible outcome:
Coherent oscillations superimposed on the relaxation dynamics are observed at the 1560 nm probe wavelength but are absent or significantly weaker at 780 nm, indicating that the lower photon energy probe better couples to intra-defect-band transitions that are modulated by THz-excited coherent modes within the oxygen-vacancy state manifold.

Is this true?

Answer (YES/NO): YES